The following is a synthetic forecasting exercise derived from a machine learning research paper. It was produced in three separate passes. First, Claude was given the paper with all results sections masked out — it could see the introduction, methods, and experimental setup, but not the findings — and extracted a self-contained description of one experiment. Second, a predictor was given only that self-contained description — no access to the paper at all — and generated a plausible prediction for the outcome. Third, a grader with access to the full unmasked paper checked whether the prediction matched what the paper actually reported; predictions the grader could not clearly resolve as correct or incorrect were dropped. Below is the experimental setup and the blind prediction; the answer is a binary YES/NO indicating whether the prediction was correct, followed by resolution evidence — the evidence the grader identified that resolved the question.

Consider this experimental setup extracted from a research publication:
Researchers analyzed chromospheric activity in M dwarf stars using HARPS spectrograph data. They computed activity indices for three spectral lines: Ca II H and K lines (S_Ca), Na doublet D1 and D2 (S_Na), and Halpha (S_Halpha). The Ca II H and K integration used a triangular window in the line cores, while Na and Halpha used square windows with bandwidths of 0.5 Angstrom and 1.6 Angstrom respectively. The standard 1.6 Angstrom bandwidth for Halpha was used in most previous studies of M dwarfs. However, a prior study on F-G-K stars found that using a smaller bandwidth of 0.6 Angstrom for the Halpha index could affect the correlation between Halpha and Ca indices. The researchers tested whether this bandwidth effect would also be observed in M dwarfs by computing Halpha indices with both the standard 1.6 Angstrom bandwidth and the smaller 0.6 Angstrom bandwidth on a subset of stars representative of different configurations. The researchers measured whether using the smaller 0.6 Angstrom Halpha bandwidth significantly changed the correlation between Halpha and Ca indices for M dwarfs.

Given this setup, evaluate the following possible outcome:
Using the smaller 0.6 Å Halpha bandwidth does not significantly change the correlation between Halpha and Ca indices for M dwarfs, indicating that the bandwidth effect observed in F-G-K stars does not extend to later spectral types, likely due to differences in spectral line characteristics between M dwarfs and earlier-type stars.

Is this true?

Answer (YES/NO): YES